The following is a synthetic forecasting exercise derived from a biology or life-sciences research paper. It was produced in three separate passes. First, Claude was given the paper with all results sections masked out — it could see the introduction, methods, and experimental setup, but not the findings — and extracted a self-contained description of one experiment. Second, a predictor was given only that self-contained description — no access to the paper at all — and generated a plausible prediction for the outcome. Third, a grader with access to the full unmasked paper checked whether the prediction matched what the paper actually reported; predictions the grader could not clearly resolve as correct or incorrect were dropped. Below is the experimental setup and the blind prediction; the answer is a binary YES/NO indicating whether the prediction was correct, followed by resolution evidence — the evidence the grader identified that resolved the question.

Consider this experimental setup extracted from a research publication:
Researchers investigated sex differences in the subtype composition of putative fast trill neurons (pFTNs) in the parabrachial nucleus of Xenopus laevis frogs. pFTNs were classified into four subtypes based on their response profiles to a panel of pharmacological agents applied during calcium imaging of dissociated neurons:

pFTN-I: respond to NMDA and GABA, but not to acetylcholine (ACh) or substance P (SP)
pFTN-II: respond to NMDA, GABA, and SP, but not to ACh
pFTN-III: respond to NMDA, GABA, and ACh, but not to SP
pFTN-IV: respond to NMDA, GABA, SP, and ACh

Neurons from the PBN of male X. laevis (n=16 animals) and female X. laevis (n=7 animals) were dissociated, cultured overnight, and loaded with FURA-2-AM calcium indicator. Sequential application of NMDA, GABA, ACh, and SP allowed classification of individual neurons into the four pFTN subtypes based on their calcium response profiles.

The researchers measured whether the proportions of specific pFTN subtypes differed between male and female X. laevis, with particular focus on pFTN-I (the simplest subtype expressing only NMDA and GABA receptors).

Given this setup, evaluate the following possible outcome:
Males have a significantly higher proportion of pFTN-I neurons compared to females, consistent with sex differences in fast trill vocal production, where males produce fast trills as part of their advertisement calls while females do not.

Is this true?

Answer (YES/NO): NO